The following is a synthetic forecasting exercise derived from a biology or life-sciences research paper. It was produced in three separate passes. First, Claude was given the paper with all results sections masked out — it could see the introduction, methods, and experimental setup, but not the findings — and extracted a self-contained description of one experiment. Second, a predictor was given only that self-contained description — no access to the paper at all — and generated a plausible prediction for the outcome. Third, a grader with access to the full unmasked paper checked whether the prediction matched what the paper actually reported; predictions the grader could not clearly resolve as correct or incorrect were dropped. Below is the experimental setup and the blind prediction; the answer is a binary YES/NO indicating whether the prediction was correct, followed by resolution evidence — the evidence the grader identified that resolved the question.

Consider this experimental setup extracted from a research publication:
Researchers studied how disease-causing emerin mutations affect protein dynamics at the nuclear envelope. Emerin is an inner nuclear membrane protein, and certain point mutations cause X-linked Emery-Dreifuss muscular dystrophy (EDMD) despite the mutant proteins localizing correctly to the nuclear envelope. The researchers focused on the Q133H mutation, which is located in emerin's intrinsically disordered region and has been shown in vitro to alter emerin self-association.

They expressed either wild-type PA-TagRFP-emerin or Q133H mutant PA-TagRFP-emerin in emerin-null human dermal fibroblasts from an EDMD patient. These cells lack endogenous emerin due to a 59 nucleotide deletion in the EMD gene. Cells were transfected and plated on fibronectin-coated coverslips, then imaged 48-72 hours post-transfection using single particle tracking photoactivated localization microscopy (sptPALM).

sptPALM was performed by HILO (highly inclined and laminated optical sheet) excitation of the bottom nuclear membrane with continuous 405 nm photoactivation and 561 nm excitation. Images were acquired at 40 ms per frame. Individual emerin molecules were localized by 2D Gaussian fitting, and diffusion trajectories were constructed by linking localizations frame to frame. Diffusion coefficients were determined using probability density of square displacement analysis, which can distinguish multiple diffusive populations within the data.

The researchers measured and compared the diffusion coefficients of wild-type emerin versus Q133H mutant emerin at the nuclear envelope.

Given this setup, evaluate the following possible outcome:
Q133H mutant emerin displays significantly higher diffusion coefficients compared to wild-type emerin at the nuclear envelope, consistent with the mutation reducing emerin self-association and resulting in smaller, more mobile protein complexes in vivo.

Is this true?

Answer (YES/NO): NO